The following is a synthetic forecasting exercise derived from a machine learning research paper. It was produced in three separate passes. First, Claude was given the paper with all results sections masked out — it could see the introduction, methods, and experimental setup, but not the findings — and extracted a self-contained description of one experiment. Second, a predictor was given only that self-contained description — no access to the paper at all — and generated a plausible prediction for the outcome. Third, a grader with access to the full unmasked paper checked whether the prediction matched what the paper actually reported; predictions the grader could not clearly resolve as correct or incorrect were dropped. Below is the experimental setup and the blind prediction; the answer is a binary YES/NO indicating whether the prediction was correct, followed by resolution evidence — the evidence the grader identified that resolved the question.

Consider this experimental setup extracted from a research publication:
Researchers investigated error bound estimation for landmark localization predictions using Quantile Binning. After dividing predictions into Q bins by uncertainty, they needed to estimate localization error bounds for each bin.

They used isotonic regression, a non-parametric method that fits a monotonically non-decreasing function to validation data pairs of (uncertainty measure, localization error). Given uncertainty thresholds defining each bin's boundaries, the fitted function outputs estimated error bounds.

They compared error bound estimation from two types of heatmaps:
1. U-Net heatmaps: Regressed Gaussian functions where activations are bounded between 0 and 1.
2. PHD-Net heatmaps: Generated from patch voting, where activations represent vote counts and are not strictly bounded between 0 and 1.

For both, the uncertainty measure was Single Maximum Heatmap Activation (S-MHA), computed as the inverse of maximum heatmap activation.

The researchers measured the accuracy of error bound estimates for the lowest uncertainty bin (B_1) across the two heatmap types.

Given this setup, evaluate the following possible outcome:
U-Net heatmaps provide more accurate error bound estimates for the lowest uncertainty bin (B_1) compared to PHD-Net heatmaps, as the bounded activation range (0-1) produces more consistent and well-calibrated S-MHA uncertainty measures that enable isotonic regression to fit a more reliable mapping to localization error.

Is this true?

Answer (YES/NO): YES